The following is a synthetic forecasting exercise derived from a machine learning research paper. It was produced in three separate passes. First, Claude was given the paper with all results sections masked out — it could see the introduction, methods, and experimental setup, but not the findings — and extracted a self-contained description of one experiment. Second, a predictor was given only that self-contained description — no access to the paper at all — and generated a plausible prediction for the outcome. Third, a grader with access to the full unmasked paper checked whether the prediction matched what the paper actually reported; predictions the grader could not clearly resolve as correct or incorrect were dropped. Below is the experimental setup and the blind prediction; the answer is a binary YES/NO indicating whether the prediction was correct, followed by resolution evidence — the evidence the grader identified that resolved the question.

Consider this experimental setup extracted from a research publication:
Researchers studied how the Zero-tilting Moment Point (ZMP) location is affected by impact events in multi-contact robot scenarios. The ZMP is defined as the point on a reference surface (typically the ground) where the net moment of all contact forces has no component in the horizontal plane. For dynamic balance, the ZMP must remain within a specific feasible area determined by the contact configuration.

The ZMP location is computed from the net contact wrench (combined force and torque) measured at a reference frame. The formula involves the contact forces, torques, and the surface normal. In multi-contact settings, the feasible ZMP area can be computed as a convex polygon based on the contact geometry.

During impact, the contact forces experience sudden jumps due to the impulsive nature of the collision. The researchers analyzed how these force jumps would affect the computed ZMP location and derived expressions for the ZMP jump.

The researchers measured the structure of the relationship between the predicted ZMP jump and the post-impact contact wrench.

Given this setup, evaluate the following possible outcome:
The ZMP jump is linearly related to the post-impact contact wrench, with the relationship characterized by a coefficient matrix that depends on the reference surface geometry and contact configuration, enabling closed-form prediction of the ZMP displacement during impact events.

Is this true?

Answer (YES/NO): NO